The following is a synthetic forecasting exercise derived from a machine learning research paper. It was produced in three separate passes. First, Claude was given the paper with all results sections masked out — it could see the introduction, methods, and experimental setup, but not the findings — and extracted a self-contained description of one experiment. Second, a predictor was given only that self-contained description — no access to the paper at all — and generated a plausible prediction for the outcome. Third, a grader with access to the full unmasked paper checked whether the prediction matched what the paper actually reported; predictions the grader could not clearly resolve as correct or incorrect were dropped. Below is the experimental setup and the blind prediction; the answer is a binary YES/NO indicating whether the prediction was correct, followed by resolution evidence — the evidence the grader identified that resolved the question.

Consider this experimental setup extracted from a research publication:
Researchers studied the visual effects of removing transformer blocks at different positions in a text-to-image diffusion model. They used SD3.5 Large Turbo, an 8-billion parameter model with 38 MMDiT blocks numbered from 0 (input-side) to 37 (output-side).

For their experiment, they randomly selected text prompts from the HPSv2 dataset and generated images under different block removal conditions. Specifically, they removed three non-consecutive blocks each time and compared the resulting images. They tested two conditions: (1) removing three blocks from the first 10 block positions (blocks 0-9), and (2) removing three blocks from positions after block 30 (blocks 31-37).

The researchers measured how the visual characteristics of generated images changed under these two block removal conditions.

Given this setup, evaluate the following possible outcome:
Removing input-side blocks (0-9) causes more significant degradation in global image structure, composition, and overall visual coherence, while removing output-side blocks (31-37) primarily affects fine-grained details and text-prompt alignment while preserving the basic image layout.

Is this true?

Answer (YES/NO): NO